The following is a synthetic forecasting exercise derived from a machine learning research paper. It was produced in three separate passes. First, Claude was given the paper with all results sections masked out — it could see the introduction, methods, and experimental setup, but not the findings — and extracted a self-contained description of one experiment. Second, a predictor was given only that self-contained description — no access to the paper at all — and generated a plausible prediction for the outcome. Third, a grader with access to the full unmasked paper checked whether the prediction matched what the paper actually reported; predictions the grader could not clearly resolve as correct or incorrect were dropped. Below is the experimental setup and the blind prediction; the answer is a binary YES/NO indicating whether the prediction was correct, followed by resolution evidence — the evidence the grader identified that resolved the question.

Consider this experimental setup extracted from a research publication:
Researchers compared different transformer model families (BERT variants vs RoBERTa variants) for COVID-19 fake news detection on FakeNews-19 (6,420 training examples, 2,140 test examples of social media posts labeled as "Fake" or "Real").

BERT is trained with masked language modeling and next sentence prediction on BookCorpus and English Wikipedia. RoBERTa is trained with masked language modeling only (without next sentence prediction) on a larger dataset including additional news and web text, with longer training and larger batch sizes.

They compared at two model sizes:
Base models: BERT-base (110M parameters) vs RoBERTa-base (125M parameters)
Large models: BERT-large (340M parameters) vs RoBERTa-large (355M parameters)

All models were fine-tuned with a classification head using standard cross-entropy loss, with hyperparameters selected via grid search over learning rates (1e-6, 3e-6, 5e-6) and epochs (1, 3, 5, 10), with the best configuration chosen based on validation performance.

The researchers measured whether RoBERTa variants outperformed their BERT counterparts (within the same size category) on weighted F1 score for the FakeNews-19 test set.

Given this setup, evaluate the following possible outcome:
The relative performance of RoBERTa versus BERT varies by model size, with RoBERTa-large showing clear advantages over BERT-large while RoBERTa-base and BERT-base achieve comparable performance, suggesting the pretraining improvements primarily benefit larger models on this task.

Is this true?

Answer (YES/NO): YES